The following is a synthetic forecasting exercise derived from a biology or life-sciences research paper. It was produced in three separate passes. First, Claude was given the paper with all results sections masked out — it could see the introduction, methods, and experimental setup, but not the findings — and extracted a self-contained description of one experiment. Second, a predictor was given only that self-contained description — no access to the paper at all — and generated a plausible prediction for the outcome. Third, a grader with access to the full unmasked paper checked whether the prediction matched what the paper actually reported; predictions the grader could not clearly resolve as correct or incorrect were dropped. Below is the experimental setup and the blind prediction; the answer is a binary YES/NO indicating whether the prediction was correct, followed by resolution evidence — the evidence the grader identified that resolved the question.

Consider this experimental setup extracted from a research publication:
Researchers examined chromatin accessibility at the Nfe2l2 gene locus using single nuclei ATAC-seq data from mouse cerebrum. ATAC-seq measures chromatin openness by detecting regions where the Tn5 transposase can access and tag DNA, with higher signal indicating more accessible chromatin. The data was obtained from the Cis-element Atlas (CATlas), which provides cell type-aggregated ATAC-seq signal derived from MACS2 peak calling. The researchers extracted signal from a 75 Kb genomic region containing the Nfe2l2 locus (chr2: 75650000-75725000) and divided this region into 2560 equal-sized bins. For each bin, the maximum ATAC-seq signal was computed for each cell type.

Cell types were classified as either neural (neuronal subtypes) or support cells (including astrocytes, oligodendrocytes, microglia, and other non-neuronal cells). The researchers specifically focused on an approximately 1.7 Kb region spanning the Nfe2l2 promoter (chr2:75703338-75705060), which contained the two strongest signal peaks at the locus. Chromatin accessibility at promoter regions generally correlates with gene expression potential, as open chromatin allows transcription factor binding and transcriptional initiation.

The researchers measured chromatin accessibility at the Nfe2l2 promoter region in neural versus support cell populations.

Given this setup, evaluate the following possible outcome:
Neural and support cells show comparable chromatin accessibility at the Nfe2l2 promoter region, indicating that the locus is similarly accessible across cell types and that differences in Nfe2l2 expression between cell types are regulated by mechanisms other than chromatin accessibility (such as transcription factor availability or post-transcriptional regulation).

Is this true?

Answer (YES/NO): NO